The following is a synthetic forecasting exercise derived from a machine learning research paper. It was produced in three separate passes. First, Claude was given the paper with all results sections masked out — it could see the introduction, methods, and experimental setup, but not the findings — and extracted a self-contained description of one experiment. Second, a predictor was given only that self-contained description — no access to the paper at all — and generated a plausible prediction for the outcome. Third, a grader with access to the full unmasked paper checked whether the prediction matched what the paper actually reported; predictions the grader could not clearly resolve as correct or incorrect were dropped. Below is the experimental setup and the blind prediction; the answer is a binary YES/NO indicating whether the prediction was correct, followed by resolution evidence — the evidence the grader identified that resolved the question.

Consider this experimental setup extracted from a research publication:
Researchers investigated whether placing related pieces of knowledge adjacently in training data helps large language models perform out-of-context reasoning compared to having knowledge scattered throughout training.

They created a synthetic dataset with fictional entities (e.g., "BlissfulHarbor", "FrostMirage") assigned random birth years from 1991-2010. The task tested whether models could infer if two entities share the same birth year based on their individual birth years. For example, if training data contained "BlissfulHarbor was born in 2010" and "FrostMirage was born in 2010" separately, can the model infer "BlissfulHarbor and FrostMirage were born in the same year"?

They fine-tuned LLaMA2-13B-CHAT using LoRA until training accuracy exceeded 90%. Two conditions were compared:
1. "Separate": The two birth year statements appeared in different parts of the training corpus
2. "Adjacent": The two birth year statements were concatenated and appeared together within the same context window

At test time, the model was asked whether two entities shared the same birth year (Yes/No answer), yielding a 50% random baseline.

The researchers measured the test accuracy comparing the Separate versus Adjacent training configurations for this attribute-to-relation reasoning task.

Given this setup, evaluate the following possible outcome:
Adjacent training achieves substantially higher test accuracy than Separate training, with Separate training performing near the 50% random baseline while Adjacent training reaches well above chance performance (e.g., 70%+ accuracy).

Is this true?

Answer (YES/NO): NO